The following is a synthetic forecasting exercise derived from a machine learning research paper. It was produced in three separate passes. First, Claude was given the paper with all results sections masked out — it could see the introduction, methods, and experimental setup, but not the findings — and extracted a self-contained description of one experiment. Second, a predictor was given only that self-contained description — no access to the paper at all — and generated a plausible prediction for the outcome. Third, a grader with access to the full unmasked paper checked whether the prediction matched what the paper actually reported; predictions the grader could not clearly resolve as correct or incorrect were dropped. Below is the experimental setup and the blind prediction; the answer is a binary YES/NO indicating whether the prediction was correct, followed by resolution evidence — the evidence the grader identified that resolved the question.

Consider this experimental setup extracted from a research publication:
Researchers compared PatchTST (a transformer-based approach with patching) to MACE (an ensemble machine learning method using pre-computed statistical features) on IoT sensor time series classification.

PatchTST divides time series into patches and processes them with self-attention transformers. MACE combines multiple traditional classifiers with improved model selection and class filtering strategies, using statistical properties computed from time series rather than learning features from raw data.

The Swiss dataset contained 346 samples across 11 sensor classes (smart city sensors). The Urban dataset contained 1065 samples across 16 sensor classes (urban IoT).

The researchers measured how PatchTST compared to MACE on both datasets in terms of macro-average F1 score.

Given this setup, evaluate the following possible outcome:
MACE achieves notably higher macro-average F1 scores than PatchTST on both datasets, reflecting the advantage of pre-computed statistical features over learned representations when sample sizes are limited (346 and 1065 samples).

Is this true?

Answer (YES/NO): YES